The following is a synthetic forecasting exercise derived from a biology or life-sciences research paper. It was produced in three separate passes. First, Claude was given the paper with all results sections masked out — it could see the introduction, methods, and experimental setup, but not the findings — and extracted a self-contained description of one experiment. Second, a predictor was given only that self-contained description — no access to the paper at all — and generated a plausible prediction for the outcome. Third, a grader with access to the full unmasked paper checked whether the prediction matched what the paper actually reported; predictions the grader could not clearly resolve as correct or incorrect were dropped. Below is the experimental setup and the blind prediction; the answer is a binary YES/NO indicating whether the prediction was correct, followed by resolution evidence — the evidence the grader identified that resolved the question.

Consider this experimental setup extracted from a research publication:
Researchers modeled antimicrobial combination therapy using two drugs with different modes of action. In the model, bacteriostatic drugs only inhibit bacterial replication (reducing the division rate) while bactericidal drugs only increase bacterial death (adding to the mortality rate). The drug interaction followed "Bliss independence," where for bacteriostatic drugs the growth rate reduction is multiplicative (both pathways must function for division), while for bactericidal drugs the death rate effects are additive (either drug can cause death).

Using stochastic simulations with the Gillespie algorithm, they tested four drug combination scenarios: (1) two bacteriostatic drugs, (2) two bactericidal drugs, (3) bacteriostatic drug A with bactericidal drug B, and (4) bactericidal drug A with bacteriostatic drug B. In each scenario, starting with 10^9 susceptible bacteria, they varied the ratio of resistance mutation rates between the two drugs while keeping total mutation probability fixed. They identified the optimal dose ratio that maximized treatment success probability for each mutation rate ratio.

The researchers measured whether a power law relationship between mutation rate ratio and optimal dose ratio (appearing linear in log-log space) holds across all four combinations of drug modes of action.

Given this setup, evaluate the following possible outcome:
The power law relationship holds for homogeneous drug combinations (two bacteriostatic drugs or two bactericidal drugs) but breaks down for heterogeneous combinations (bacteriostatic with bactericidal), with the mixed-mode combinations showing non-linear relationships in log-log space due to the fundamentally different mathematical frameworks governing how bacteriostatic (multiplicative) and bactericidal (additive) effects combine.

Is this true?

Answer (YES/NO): NO